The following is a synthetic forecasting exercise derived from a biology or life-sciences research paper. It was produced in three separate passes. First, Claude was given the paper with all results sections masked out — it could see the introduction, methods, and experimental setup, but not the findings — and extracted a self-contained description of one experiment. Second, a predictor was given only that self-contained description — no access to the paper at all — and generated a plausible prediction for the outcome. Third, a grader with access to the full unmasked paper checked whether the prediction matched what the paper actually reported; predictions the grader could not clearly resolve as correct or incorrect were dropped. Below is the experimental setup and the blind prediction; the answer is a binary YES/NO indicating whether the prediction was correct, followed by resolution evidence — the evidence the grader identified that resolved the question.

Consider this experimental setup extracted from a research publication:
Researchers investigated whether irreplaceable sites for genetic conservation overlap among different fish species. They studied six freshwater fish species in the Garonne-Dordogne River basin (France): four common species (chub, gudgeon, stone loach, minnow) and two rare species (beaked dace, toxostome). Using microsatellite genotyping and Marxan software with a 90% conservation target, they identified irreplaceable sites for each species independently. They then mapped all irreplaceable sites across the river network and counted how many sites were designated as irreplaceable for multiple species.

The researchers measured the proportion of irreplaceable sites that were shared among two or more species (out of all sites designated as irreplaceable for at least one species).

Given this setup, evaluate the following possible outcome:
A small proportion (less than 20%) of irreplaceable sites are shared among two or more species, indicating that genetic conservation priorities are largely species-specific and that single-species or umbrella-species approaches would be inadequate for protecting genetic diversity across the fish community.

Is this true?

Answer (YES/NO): NO